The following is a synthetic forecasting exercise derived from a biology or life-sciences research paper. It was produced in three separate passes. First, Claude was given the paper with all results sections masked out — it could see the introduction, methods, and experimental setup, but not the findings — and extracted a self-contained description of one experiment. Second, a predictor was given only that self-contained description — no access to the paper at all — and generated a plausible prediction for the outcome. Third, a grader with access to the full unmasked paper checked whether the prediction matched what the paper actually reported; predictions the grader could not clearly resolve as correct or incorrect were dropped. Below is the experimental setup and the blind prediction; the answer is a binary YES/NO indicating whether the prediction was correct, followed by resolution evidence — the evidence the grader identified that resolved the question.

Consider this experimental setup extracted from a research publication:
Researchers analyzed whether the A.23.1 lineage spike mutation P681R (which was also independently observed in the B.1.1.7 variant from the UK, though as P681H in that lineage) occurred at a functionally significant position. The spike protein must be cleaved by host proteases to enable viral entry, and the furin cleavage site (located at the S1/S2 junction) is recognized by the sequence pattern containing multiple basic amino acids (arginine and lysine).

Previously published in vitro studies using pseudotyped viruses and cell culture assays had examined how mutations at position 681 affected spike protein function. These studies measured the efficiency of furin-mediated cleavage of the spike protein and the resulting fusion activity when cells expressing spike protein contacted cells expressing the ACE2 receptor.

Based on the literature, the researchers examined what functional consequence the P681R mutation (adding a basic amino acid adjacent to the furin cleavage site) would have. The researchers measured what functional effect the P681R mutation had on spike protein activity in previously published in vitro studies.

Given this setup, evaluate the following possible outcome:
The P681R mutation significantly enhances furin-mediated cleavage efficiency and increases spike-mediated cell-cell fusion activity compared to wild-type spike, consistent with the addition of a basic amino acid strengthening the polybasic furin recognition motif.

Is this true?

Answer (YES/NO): YES